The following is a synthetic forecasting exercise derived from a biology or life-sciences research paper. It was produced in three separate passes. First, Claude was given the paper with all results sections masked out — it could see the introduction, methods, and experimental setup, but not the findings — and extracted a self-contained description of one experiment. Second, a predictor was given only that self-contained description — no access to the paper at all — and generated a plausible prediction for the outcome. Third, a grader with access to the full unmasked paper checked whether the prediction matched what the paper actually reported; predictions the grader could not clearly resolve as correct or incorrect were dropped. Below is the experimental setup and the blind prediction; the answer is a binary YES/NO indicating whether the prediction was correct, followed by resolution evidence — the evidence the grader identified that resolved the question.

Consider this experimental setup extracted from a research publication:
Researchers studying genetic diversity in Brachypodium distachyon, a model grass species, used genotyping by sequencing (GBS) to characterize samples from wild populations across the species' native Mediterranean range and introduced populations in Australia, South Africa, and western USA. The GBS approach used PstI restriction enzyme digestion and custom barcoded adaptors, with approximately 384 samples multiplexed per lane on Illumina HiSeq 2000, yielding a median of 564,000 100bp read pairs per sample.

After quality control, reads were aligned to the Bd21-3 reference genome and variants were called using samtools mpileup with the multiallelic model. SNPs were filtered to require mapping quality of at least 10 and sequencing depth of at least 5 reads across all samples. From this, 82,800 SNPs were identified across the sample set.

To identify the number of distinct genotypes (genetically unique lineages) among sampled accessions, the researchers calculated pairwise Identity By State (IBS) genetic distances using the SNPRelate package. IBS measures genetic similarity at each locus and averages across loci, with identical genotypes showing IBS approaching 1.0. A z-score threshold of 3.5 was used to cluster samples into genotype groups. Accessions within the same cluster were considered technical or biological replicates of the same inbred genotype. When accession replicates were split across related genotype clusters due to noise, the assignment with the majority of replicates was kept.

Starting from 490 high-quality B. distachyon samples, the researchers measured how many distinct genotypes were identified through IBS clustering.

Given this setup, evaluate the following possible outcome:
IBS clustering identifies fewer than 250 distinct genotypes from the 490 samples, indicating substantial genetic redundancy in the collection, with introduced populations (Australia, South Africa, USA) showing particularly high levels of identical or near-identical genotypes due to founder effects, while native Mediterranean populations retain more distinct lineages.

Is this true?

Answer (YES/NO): NO